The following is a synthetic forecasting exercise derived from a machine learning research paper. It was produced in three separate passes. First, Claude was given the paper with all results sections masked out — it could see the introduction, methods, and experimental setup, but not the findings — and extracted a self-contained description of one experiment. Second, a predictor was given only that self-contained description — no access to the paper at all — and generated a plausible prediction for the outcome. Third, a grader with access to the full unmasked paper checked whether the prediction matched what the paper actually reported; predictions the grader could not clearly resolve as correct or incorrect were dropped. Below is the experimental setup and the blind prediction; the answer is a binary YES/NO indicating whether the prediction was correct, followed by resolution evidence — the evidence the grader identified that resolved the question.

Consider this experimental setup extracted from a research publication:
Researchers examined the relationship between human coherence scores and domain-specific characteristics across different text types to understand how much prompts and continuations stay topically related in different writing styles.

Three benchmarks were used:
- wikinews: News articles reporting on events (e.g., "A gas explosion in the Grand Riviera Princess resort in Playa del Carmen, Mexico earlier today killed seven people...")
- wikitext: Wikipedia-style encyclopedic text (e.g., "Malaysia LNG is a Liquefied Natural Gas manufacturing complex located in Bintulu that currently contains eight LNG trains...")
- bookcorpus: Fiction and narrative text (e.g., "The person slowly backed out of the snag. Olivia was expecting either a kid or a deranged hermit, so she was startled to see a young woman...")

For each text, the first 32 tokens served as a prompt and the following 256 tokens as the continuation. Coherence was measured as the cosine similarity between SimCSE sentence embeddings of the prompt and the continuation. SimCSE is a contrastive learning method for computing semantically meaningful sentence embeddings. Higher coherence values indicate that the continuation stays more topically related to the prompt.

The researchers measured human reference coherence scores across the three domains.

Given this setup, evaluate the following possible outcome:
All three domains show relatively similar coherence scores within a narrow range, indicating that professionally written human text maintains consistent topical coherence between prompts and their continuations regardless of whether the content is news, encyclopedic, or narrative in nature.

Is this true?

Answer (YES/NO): NO